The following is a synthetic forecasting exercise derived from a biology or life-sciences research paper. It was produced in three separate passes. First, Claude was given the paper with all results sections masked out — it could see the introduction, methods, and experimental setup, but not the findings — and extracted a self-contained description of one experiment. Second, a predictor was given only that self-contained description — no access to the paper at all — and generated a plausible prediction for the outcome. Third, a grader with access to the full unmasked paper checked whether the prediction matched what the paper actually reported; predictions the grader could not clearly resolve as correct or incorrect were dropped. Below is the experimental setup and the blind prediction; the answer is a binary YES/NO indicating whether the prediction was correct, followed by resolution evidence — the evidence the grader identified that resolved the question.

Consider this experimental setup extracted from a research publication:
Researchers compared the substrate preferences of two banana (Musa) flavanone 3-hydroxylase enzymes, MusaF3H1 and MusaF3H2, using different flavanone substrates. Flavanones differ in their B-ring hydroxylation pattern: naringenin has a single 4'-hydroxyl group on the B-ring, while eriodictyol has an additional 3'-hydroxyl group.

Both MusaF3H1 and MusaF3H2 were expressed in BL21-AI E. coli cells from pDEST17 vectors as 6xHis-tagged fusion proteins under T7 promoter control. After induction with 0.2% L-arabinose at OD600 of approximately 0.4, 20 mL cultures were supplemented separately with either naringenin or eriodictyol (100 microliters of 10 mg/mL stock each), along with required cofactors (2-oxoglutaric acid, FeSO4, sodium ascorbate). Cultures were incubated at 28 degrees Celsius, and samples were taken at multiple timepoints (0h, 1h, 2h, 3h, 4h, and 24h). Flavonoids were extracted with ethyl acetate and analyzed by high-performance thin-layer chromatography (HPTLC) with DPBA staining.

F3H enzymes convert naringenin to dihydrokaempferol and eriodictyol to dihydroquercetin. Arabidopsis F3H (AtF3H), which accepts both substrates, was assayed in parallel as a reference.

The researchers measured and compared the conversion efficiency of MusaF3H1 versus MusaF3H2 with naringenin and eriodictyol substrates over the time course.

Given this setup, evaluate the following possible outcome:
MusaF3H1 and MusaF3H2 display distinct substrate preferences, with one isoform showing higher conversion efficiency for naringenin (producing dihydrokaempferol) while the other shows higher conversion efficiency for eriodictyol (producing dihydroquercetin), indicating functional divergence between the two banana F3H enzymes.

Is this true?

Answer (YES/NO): NO